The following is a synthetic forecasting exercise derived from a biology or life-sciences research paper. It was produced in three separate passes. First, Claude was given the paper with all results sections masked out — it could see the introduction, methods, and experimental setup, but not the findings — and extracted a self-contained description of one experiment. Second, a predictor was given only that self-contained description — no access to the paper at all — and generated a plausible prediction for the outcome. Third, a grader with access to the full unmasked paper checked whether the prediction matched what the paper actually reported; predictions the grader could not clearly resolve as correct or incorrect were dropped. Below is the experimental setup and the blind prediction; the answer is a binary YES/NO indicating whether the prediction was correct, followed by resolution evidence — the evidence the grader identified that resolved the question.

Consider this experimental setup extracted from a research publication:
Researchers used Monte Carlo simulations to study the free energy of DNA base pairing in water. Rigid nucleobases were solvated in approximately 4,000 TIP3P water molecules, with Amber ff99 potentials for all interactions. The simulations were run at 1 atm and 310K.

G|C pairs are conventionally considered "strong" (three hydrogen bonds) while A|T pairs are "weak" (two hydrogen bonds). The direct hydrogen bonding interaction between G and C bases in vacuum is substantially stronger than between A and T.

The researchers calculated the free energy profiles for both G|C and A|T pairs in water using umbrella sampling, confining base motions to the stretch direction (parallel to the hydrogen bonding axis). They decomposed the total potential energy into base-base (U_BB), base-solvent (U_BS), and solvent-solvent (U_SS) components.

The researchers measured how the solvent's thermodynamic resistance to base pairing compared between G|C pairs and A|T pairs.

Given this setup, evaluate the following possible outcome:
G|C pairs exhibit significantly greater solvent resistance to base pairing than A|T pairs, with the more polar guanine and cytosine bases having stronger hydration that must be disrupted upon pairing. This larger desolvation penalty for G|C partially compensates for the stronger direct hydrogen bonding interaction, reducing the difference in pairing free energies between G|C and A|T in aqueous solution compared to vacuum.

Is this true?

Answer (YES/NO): YES